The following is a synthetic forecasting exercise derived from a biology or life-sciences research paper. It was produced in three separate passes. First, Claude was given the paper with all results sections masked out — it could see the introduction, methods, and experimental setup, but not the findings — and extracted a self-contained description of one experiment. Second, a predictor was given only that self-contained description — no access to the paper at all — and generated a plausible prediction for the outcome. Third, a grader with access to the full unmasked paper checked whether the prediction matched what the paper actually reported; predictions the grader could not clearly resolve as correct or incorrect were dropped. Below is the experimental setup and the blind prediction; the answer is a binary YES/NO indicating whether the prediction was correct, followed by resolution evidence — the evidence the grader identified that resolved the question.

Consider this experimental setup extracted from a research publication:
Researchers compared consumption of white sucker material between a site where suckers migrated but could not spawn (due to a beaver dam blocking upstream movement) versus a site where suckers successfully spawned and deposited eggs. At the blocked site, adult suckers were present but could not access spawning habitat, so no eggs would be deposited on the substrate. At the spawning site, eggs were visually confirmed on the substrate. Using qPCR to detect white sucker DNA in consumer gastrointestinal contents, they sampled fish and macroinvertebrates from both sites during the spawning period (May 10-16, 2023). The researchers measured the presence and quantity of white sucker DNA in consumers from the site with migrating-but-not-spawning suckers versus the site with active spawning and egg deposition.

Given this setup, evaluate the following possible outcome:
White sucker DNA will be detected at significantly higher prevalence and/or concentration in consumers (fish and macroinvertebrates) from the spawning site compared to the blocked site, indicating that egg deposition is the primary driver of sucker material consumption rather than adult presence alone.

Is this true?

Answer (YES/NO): YES